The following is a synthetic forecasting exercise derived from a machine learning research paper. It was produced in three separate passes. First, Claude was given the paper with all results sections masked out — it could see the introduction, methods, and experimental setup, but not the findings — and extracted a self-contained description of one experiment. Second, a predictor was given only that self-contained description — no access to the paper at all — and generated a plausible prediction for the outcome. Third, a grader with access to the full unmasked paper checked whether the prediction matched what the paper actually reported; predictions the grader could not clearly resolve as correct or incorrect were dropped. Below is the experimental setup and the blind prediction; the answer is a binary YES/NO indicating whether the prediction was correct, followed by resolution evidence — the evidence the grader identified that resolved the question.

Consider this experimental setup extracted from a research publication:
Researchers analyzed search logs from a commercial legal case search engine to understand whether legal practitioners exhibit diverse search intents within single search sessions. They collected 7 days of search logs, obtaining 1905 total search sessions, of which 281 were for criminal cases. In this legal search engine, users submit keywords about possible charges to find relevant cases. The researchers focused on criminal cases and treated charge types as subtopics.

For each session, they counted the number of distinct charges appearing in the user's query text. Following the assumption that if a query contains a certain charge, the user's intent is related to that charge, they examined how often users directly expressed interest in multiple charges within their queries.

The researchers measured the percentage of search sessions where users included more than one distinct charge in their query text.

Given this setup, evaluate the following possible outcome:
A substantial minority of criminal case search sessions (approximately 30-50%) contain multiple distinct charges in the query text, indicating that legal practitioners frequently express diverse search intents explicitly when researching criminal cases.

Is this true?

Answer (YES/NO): YES